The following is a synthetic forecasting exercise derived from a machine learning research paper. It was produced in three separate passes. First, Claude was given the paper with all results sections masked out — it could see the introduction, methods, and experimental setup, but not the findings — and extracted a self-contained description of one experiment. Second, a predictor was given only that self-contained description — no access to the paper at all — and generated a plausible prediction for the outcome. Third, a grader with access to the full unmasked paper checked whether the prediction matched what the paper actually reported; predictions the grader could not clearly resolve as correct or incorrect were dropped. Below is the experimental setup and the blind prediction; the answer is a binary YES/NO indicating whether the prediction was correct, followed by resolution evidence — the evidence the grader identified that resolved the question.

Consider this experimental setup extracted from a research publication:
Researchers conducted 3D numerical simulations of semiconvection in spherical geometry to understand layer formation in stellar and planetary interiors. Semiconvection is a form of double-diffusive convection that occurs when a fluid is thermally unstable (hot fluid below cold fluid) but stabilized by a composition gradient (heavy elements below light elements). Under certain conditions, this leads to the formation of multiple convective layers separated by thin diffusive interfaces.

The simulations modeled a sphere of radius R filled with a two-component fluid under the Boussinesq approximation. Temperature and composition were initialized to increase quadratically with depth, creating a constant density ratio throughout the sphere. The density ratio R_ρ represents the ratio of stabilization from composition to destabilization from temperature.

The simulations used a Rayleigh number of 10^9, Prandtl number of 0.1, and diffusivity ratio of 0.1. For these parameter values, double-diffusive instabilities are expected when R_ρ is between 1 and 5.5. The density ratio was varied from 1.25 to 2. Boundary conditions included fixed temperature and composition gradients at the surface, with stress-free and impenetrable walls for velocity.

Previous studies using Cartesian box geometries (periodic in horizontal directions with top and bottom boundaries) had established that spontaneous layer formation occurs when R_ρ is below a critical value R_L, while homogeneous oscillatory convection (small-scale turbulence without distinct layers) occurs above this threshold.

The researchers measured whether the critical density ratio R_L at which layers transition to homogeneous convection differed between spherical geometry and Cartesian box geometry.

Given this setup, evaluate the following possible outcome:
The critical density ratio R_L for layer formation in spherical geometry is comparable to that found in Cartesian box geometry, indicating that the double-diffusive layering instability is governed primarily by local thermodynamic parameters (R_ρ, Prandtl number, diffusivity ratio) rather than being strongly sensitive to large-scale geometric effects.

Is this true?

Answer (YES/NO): YES